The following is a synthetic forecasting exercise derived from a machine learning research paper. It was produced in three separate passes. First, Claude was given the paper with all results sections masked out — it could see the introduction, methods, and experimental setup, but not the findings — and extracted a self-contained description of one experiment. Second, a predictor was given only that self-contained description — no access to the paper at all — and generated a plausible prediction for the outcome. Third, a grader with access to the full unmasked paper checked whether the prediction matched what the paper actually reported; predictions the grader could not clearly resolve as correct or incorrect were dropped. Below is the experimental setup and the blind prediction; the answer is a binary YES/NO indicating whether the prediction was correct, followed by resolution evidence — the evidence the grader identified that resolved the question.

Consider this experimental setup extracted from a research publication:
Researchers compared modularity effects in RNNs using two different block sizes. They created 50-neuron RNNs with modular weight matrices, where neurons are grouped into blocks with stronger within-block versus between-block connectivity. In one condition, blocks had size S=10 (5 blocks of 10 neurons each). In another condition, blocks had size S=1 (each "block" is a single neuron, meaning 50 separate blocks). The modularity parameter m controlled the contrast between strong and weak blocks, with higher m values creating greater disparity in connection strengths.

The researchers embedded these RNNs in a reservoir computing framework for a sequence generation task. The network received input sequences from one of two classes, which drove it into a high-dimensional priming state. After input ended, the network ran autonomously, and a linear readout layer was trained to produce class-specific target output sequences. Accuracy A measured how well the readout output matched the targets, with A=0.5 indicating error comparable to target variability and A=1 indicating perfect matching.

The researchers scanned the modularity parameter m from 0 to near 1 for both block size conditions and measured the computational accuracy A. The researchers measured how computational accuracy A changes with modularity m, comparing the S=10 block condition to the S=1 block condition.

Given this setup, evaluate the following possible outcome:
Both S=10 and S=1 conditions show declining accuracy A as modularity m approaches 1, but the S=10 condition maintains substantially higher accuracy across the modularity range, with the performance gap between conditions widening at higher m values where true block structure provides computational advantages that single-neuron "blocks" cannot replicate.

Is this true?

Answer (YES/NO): NO